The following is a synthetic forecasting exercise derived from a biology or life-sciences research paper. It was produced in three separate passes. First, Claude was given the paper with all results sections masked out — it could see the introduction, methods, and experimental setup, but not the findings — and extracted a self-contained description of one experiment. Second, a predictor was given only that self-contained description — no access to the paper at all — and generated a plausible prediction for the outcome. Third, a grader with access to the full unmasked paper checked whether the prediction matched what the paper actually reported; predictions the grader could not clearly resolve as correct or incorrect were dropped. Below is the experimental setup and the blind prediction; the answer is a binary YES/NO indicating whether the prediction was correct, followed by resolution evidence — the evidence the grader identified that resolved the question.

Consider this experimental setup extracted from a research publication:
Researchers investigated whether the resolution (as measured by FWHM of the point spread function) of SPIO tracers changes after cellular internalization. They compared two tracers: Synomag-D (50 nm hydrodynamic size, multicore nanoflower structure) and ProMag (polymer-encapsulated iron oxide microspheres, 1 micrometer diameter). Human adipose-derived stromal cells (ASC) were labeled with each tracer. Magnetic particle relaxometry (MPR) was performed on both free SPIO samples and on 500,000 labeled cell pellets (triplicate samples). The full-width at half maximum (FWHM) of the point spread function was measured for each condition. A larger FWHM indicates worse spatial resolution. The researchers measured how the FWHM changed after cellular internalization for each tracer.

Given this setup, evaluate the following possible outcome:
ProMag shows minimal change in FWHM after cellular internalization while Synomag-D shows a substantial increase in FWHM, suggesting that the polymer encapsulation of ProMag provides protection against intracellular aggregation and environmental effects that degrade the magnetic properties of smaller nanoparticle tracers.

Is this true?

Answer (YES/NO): NO